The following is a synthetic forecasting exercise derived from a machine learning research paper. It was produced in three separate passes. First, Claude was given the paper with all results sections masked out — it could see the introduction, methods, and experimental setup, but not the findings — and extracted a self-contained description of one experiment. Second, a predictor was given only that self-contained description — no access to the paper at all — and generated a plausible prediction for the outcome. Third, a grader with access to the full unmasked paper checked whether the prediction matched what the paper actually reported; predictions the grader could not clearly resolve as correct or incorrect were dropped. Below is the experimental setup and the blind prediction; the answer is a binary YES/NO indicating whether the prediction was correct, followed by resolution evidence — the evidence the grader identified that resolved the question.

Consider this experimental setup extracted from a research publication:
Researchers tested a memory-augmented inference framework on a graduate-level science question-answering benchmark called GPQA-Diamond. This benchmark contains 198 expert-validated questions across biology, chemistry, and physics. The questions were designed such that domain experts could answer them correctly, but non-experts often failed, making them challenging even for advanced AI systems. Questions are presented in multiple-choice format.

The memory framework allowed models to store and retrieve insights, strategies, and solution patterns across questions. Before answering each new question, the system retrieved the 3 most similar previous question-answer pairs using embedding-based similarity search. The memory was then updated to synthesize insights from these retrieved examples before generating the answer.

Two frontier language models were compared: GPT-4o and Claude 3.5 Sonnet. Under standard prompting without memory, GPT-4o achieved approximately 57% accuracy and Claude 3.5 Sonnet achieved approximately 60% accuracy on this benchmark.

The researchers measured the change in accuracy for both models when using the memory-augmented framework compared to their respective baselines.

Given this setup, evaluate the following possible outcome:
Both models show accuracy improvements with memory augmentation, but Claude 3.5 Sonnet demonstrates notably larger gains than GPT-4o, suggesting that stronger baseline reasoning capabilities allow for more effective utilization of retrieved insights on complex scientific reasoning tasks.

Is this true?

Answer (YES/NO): NO